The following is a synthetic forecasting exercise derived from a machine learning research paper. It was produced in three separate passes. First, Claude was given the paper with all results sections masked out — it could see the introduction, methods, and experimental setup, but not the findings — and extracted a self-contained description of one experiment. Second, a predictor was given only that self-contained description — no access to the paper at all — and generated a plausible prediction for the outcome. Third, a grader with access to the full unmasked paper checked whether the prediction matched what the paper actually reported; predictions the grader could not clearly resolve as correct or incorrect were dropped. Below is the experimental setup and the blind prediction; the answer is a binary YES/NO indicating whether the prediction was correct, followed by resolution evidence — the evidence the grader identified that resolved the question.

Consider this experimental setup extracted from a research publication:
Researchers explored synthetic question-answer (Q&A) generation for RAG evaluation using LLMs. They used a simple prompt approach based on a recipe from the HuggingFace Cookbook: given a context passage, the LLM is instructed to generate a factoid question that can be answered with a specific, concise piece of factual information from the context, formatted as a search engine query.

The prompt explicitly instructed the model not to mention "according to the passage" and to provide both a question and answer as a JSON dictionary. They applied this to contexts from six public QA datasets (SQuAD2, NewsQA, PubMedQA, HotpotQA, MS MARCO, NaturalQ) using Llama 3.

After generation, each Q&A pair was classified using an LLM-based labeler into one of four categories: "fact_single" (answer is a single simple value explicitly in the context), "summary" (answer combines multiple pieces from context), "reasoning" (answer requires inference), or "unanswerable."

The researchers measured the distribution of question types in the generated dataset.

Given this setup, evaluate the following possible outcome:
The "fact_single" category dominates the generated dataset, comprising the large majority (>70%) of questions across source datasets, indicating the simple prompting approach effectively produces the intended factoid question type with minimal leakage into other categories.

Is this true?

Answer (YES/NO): YES